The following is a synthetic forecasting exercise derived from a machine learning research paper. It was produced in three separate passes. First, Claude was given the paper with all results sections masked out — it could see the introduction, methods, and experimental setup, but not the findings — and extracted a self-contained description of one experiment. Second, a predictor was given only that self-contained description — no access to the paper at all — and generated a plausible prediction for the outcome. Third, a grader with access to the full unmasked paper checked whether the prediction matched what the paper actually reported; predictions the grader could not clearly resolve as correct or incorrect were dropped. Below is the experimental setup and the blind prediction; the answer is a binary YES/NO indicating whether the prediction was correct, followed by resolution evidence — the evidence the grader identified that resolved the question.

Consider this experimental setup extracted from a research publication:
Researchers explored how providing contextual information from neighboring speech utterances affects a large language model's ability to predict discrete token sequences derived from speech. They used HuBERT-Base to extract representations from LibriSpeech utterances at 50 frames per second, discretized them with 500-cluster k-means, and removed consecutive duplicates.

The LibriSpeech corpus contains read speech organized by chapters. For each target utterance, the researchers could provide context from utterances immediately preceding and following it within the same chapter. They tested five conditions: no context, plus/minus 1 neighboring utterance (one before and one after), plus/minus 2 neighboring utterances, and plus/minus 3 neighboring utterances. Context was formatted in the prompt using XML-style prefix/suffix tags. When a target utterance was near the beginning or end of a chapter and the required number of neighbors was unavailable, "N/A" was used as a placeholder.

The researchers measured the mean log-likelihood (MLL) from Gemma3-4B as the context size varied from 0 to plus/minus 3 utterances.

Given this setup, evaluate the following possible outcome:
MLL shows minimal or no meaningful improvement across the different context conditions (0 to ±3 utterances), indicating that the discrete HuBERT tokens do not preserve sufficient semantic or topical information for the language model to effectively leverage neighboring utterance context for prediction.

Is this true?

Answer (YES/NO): NO